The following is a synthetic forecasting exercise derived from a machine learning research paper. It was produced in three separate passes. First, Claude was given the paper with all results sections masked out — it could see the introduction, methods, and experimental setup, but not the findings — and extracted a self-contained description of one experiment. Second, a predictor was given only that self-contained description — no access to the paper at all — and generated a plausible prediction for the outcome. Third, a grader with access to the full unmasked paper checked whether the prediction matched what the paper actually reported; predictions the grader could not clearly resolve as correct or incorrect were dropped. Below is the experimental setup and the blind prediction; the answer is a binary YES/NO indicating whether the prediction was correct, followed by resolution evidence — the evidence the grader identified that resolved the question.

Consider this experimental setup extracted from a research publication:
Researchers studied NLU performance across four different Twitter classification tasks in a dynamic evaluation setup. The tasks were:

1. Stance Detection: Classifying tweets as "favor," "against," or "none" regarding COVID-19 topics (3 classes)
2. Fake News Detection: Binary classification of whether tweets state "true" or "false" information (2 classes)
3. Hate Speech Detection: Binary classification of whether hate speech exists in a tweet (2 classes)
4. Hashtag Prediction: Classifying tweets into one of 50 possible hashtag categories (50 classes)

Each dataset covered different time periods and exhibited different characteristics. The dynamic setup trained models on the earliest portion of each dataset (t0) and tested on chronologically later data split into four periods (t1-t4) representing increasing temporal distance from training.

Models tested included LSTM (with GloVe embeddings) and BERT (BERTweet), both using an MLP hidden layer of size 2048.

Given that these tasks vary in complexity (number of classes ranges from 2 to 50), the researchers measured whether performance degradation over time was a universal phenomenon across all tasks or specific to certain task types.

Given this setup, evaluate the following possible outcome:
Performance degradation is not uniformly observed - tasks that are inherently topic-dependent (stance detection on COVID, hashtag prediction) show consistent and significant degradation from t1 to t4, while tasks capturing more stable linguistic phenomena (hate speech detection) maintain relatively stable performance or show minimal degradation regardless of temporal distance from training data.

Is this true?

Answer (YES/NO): NO